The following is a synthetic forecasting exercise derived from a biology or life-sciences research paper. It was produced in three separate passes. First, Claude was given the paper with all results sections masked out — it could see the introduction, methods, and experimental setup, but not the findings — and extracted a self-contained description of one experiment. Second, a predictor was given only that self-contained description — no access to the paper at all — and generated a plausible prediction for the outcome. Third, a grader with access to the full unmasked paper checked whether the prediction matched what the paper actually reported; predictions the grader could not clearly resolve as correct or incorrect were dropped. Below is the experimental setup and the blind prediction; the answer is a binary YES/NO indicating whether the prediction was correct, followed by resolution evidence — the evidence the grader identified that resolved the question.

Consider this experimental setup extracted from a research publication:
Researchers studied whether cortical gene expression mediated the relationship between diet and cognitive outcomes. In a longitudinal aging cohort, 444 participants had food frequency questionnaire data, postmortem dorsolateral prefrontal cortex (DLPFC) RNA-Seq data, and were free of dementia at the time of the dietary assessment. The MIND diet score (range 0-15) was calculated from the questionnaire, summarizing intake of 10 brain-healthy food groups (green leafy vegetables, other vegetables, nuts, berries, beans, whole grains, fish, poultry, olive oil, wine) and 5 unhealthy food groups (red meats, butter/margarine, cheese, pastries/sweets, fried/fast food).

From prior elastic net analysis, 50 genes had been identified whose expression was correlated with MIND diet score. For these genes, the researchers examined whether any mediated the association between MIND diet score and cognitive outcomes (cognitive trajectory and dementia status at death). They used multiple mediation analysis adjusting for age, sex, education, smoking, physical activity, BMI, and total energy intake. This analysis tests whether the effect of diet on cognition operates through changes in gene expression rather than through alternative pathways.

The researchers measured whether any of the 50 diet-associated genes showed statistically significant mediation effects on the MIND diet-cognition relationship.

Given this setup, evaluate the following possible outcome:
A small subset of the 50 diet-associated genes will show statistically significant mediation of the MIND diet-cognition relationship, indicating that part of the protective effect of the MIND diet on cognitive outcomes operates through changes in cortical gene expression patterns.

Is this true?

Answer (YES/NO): YES